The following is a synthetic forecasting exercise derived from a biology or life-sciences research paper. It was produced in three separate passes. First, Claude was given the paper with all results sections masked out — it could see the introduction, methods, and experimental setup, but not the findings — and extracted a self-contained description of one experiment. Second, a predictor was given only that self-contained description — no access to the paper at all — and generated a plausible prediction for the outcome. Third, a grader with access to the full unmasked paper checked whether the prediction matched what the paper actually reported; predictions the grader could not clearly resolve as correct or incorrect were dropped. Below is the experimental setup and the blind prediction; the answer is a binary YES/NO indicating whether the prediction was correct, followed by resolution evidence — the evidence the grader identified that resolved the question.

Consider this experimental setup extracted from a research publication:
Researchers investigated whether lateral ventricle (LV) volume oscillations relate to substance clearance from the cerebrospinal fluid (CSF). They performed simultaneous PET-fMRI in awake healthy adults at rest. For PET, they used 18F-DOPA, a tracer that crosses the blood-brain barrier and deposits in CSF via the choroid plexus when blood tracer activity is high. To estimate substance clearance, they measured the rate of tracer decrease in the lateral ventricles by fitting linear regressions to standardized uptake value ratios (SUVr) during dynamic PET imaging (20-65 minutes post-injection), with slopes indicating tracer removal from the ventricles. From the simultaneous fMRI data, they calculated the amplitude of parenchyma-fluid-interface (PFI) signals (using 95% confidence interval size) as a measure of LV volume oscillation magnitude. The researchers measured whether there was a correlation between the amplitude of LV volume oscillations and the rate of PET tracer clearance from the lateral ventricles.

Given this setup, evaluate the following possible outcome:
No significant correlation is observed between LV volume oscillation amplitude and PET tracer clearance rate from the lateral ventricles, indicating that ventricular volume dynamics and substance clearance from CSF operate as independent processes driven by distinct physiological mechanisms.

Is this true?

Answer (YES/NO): NO